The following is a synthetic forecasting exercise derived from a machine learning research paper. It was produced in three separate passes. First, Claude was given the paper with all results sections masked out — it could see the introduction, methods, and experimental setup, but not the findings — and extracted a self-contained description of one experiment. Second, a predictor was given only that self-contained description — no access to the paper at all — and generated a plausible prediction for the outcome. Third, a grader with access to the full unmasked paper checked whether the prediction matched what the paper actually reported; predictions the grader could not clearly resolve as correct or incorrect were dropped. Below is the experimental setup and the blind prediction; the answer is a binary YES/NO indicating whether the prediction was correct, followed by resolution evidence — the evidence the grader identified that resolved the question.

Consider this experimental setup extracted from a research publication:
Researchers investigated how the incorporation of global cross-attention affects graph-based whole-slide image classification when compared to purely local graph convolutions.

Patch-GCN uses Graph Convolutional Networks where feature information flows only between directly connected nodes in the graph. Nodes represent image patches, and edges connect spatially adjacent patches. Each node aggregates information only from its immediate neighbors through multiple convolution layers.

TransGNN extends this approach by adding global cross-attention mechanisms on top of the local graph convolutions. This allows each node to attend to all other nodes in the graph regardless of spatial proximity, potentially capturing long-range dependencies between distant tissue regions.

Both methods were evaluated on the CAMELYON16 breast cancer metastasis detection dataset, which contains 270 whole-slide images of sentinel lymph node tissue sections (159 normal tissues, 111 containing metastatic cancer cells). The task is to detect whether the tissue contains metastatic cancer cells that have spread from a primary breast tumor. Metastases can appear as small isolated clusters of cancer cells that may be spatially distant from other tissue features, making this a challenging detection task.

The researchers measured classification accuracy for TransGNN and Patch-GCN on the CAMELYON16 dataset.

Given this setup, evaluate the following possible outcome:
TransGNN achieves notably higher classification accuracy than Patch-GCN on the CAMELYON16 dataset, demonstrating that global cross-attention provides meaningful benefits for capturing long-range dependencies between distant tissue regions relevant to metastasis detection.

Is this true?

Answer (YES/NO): NO